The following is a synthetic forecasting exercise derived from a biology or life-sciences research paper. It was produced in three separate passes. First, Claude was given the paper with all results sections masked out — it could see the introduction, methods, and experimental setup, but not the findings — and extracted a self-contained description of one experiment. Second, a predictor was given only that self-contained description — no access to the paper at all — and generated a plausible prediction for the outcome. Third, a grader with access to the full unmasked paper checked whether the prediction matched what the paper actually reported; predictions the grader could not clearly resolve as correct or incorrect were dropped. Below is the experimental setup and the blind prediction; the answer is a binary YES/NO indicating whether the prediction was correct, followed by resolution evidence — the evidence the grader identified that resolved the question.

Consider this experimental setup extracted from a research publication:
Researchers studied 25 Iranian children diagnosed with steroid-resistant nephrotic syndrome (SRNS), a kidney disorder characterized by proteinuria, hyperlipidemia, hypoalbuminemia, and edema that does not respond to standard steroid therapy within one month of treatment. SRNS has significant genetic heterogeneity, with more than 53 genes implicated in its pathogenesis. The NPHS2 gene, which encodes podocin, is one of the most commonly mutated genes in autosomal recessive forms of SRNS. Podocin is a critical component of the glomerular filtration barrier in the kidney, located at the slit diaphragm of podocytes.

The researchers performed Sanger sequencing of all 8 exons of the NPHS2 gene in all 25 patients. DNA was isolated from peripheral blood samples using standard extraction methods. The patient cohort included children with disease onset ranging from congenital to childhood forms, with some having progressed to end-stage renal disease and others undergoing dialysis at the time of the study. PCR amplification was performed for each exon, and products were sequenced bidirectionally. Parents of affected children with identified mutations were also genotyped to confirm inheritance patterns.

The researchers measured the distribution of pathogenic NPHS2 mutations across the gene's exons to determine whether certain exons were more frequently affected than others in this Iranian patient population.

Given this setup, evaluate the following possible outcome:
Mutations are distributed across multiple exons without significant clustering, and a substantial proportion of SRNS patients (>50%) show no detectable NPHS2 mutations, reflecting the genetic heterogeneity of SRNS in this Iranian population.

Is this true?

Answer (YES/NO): NO